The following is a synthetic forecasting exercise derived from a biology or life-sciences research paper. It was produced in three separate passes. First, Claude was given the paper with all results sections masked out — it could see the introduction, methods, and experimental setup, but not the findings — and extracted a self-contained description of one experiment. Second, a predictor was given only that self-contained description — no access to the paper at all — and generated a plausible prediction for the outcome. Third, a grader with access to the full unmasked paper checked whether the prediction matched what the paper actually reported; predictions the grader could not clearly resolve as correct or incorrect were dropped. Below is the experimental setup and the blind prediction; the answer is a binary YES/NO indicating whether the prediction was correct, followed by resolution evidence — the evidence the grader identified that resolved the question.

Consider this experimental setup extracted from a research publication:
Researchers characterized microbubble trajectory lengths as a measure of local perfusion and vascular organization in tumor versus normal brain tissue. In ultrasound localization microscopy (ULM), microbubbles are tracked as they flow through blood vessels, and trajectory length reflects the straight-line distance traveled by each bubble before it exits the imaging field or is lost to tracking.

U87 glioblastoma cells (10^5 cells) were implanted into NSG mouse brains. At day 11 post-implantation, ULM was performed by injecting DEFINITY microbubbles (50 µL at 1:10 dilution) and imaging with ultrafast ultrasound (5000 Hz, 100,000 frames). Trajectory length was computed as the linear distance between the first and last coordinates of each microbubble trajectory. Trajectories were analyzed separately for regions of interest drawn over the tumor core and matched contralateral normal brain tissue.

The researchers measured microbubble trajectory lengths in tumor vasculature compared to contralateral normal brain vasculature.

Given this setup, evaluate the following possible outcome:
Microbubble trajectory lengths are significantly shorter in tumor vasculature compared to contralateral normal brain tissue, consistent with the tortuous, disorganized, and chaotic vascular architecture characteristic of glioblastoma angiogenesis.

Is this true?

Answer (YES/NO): YES